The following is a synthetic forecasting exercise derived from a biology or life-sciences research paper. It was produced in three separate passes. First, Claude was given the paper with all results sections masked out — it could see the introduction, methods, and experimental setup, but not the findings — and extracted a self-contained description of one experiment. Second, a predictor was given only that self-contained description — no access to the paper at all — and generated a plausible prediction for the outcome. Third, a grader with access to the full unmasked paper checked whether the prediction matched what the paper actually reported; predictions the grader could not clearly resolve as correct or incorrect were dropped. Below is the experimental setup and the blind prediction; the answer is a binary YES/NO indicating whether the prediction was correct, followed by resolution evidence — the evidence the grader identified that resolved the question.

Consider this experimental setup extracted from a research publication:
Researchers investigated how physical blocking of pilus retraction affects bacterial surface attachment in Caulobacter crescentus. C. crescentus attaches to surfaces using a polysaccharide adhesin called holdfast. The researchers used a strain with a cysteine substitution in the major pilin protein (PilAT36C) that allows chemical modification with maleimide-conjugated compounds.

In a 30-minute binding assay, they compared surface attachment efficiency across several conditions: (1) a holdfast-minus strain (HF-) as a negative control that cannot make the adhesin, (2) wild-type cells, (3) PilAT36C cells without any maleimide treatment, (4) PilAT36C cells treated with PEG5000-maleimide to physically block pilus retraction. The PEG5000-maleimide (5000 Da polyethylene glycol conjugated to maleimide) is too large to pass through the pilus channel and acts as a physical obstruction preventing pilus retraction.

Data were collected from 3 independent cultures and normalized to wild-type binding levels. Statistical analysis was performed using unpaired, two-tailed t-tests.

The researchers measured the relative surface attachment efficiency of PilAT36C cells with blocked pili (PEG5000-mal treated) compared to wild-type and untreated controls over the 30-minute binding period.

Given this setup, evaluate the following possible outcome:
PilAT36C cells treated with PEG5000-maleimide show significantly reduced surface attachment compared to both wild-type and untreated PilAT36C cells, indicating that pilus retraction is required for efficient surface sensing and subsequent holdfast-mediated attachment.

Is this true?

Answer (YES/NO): YES